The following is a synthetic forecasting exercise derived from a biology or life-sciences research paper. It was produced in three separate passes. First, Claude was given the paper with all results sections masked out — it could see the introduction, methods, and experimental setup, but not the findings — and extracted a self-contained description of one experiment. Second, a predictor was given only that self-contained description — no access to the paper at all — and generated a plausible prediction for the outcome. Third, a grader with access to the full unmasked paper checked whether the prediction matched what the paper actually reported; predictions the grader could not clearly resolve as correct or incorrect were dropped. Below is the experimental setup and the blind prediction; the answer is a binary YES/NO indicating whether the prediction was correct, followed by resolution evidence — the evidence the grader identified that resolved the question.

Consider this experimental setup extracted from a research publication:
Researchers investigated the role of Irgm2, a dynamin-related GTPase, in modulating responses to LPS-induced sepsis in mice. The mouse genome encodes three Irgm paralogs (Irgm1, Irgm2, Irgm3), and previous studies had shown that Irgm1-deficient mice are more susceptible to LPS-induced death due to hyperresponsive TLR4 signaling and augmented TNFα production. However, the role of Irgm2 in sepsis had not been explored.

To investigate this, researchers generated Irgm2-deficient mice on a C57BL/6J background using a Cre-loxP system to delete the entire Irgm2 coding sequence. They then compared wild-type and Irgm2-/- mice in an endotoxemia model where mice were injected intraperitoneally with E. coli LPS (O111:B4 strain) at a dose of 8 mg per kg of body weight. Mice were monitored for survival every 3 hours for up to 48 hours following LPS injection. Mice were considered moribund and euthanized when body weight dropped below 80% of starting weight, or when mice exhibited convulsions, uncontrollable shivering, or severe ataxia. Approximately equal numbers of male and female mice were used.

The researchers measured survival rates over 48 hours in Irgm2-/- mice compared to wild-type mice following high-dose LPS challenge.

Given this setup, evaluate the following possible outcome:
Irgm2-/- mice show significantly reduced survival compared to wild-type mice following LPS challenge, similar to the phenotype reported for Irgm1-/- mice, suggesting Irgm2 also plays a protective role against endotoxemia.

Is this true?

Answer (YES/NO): YES